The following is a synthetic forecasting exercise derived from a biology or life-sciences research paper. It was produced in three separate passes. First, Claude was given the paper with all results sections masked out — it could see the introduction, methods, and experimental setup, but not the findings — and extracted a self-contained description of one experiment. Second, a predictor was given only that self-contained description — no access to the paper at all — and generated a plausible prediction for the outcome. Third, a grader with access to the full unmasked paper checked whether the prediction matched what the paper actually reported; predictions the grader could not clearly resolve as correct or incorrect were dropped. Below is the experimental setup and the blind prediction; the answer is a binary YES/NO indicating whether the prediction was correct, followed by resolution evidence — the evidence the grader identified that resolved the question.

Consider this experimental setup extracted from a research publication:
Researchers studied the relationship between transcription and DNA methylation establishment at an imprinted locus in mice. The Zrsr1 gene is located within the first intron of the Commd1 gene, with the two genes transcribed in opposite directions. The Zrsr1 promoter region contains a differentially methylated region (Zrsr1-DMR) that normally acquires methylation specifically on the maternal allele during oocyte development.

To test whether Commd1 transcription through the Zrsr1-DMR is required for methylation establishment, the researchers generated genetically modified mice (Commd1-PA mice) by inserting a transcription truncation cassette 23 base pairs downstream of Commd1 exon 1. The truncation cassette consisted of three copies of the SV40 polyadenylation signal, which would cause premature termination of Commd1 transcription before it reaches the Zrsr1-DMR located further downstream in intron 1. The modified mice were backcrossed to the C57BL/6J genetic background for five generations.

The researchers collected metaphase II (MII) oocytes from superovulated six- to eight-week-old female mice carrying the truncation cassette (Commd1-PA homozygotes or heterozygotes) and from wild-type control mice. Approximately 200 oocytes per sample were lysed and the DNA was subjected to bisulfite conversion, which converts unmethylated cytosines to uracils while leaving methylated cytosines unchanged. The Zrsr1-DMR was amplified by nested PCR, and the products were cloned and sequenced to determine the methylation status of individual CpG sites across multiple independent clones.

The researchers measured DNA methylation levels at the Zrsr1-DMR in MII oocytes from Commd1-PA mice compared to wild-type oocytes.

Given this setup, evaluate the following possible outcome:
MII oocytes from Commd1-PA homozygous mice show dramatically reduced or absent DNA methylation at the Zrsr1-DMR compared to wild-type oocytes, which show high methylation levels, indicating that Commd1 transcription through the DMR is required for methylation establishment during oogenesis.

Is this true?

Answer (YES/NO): NO